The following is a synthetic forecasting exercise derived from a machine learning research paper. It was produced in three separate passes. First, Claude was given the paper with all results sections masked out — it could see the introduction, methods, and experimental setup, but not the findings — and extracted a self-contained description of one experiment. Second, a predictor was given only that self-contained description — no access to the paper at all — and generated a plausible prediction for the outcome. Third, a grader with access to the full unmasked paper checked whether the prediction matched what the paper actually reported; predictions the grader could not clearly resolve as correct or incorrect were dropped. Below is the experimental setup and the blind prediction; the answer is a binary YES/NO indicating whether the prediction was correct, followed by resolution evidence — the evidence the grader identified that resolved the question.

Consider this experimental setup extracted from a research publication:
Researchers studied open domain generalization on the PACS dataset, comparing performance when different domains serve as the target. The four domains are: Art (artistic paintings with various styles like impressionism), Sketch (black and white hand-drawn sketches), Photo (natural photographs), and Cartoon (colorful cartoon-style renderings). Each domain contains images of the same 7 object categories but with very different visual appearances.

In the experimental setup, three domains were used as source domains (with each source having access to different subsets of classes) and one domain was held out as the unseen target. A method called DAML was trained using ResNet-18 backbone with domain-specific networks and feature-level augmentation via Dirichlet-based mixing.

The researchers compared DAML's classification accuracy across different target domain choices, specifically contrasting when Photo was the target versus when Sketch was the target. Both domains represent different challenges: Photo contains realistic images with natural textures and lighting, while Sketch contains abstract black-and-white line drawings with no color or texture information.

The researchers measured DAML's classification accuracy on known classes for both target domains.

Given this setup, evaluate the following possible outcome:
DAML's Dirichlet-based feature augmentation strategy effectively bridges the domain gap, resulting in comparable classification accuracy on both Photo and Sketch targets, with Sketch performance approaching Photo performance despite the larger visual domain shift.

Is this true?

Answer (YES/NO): NO